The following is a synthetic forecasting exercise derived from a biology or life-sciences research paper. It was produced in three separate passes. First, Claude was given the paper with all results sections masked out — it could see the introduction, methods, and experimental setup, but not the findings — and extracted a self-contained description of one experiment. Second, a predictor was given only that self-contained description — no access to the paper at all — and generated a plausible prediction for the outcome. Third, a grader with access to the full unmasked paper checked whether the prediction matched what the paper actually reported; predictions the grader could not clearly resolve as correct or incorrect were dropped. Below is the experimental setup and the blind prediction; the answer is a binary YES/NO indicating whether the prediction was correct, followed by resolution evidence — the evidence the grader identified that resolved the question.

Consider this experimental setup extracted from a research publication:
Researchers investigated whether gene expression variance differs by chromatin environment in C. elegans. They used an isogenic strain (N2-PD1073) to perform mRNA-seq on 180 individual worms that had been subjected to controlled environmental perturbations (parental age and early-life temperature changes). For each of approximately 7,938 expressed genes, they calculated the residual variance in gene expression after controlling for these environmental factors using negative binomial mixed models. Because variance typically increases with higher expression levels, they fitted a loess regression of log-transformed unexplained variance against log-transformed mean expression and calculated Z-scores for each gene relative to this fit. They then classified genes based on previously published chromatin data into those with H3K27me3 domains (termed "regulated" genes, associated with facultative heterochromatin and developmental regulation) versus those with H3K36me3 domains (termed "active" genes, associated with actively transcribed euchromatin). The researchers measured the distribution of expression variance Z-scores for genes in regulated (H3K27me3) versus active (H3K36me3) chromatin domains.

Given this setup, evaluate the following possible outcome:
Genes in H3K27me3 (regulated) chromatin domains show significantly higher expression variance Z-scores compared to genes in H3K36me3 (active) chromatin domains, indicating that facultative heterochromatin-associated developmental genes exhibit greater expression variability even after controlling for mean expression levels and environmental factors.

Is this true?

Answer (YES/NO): YES